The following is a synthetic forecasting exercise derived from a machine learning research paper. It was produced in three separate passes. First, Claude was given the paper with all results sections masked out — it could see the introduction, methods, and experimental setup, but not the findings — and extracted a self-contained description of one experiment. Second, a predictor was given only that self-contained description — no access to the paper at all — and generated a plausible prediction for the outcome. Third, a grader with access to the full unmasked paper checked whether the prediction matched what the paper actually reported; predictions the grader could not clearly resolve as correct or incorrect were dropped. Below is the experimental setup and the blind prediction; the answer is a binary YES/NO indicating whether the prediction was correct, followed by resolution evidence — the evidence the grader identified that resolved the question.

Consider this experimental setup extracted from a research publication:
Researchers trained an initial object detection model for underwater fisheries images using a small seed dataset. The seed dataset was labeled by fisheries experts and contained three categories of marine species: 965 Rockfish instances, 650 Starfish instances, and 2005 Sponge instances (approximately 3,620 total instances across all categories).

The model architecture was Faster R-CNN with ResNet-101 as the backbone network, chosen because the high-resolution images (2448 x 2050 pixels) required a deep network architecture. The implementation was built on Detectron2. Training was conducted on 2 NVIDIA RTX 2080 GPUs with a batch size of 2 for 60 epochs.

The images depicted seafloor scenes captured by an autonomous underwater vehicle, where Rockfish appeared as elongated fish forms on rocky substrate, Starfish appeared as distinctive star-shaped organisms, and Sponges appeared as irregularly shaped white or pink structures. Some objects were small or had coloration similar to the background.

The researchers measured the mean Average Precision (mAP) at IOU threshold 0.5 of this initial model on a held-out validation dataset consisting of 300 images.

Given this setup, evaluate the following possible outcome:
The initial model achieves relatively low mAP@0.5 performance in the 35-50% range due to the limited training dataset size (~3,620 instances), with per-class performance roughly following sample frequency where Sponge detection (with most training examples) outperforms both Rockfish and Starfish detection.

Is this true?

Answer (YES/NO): NO